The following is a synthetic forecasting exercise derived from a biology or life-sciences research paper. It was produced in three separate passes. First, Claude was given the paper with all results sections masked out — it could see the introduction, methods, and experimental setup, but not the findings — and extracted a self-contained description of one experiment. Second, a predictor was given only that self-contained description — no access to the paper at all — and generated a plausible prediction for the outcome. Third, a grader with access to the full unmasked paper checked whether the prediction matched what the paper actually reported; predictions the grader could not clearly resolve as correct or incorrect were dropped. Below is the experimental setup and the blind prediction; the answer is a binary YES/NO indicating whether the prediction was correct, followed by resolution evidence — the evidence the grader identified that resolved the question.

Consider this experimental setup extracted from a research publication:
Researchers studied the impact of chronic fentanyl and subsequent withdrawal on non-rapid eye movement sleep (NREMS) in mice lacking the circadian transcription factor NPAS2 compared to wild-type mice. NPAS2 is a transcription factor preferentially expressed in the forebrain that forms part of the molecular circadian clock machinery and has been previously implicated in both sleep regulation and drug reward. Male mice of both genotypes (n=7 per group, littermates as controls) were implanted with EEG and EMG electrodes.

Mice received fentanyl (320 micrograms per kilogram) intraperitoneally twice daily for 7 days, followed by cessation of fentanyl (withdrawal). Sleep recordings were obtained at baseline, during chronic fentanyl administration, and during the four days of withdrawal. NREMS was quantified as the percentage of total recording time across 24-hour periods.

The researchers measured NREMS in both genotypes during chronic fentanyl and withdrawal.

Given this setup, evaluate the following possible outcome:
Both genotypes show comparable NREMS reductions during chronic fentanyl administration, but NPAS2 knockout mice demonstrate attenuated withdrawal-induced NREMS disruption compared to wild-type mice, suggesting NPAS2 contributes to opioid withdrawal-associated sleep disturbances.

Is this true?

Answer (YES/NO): NO